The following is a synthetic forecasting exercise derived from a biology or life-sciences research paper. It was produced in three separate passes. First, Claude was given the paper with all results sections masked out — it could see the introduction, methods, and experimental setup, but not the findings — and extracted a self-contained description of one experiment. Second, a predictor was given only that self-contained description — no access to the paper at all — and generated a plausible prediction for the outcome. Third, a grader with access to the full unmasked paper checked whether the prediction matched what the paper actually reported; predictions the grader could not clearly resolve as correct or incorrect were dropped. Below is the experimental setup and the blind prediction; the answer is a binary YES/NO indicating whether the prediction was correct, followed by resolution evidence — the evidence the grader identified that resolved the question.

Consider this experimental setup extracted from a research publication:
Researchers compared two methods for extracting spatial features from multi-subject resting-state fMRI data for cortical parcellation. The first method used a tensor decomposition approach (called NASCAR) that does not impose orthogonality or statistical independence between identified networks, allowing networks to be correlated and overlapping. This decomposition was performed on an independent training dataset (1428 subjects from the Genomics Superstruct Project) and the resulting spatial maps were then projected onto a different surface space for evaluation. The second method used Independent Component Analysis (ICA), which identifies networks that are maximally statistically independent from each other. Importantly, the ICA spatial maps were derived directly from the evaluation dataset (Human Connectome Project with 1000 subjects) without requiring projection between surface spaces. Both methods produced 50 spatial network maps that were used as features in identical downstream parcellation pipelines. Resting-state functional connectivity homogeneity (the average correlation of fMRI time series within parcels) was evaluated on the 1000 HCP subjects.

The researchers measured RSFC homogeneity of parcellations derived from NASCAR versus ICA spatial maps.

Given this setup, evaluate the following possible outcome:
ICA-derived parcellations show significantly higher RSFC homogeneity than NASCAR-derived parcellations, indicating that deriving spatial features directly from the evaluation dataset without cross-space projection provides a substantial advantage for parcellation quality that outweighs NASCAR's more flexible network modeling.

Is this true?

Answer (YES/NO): NO